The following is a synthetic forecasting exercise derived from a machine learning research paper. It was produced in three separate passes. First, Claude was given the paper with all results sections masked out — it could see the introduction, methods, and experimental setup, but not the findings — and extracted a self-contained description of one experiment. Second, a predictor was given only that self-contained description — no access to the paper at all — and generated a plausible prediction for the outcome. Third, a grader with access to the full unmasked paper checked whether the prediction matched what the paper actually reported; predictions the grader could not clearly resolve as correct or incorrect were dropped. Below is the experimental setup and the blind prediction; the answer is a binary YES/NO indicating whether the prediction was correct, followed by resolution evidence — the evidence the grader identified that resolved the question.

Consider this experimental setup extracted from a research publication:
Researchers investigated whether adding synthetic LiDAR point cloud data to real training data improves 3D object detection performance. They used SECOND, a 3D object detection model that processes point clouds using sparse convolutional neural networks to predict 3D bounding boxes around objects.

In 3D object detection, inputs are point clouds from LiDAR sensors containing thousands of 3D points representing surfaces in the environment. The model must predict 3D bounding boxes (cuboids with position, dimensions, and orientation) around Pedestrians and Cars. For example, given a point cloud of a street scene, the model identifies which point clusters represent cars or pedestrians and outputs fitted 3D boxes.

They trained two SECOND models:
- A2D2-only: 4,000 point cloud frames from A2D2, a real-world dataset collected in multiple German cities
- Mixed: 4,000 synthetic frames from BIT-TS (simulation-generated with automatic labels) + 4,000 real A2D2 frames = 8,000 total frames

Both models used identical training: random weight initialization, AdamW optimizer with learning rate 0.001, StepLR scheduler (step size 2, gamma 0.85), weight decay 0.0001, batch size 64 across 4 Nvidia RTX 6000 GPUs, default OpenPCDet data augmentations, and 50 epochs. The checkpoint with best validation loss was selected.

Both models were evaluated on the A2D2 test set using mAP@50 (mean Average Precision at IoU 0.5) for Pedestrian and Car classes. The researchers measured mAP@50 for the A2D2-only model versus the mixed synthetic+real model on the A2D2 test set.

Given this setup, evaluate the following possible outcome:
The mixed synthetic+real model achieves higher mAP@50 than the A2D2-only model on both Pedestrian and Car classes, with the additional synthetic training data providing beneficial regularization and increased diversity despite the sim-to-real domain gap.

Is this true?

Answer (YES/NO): NO